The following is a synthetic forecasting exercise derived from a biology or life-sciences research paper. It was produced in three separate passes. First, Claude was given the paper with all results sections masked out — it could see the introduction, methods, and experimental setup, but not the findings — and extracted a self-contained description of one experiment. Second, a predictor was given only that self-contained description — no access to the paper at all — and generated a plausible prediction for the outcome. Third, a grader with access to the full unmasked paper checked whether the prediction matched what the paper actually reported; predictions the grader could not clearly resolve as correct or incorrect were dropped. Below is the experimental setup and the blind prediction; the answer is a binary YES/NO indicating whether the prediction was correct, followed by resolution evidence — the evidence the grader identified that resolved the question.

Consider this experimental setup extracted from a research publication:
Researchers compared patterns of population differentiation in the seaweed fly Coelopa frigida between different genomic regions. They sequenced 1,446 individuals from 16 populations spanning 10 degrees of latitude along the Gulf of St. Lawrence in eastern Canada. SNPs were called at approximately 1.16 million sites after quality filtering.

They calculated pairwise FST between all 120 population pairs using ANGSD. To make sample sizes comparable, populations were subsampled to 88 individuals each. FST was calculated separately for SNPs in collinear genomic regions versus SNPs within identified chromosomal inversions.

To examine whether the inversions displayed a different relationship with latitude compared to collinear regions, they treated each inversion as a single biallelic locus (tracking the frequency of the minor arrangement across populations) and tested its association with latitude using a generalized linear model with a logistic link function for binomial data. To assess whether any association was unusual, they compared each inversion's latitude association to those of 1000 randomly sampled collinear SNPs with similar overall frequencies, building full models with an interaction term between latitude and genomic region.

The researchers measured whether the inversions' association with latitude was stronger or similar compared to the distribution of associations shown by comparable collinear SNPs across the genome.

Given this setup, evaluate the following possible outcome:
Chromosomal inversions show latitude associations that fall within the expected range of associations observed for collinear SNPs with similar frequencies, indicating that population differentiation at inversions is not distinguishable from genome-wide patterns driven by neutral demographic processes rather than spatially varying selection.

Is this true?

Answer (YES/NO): NO